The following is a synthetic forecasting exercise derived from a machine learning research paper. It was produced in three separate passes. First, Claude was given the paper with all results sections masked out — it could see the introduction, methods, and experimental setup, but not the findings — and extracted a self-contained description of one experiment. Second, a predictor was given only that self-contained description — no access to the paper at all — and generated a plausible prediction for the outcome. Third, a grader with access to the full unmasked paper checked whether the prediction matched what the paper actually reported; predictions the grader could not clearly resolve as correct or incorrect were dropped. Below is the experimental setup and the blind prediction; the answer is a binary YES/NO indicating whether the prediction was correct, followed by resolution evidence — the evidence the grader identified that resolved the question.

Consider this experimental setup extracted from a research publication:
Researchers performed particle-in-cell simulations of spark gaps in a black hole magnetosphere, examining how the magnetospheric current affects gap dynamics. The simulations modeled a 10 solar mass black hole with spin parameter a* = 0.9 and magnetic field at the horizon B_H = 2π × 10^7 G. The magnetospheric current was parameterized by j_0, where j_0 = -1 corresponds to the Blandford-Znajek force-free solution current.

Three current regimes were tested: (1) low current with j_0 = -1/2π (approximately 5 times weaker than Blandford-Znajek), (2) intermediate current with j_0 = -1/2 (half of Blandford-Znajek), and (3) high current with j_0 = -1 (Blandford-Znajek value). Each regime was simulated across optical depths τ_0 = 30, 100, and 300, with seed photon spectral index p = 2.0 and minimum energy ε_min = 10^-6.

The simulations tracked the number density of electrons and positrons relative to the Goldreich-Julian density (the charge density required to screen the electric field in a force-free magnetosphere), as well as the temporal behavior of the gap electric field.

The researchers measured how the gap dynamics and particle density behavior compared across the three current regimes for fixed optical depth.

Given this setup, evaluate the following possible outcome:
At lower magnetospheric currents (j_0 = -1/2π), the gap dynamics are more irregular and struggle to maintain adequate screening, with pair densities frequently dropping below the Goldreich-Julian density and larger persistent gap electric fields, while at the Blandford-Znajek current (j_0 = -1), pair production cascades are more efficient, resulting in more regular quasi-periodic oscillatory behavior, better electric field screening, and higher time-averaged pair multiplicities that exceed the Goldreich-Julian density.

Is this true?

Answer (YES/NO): NO